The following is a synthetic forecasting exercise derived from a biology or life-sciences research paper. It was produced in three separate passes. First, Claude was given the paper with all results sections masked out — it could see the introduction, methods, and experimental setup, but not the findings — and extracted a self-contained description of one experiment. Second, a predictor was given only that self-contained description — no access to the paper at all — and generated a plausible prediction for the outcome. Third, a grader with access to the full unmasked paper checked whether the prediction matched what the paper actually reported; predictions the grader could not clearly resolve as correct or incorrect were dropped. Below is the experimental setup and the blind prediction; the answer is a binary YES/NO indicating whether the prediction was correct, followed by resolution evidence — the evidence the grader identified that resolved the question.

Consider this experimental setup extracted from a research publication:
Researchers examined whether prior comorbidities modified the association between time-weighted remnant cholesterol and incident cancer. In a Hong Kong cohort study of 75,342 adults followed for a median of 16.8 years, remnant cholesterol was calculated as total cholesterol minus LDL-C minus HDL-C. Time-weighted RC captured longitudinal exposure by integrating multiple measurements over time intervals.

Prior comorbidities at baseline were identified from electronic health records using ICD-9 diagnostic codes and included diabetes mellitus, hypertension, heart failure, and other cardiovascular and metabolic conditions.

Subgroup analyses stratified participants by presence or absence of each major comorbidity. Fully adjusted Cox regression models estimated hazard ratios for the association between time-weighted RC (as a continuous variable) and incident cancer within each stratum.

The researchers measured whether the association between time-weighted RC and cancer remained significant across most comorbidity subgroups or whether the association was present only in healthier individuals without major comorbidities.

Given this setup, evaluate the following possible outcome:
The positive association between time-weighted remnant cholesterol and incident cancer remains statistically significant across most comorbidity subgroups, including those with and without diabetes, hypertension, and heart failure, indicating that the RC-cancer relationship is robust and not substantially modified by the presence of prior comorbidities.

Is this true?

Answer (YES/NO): NO